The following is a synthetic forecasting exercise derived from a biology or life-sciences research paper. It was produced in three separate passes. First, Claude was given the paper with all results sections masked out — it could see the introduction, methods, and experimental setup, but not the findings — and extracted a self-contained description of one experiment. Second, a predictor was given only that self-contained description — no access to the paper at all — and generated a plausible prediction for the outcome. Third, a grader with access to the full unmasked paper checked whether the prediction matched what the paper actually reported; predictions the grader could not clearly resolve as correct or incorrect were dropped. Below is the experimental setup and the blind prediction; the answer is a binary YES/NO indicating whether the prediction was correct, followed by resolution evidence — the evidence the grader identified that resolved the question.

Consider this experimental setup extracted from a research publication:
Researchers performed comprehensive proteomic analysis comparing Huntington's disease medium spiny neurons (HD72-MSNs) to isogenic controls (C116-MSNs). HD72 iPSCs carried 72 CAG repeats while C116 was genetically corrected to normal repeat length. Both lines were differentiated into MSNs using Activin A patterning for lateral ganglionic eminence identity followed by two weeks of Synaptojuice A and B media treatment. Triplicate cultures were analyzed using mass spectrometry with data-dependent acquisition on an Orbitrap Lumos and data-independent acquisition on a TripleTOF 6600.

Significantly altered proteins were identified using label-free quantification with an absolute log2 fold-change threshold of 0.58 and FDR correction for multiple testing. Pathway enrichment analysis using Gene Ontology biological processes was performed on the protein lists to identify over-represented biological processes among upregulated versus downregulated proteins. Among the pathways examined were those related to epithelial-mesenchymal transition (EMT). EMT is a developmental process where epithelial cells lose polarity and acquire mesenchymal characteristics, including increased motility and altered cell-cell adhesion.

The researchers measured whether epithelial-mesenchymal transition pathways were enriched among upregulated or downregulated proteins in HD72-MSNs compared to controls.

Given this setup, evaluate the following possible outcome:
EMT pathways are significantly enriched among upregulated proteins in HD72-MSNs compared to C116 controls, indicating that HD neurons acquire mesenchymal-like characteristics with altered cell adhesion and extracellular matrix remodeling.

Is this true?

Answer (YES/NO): YES